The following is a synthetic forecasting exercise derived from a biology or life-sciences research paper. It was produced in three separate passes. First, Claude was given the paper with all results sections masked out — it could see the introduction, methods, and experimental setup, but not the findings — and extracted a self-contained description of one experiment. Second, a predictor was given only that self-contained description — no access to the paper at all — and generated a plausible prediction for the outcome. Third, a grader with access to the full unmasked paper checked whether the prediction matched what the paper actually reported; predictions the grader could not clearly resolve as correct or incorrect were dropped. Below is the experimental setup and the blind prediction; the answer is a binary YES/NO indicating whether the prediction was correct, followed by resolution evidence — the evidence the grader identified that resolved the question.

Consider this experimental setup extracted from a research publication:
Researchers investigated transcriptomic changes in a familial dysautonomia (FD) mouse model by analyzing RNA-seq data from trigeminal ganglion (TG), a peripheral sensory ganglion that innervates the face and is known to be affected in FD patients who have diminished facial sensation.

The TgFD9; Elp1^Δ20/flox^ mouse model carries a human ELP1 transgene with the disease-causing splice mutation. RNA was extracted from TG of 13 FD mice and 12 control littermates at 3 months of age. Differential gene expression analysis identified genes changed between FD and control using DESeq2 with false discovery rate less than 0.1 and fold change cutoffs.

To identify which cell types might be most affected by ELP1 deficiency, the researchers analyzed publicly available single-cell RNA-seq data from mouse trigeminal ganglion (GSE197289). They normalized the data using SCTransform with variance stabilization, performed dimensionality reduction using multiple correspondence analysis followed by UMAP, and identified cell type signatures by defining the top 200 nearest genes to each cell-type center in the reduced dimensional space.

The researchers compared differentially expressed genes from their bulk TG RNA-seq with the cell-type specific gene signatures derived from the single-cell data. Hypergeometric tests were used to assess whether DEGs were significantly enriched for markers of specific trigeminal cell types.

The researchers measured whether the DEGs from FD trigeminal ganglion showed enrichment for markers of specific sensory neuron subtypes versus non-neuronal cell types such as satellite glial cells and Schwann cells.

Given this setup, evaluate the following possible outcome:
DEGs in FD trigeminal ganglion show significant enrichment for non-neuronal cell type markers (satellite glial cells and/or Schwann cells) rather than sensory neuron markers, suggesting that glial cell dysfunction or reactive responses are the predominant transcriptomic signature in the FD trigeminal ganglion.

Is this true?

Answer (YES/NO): NO